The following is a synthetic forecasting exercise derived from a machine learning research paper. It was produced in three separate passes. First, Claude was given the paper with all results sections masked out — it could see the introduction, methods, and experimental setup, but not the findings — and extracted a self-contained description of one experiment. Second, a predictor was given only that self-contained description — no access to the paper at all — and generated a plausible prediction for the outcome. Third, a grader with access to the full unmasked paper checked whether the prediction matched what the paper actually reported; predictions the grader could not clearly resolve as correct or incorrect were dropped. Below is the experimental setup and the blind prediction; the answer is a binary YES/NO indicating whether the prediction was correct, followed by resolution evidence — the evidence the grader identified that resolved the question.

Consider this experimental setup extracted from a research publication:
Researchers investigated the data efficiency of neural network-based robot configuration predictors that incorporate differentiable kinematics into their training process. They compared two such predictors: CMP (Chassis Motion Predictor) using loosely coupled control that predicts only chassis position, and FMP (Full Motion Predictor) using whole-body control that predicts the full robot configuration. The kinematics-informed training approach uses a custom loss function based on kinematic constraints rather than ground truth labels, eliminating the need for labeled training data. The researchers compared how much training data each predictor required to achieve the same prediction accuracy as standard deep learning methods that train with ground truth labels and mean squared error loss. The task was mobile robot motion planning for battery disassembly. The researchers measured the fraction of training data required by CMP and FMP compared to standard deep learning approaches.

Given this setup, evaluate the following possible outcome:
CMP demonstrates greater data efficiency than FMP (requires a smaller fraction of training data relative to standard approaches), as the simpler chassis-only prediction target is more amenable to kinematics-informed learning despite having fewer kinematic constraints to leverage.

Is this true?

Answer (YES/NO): NO